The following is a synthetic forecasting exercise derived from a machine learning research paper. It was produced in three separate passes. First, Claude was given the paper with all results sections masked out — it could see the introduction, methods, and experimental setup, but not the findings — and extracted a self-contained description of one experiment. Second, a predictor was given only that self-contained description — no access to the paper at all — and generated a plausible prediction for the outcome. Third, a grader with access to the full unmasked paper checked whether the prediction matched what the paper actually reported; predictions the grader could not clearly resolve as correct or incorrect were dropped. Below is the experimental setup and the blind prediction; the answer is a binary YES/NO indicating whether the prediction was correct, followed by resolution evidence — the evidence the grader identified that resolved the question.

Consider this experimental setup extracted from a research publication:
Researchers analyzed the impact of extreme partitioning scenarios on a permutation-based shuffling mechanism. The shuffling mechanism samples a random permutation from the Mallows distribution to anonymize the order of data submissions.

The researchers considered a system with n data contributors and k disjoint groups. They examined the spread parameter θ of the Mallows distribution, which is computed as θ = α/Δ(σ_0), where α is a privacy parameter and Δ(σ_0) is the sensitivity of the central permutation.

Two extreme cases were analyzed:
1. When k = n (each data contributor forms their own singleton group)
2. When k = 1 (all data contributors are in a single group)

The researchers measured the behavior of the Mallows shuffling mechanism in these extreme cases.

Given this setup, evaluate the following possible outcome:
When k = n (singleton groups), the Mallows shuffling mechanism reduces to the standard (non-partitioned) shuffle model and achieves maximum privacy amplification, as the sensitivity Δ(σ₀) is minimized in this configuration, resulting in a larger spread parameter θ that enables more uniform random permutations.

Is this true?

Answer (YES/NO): NO